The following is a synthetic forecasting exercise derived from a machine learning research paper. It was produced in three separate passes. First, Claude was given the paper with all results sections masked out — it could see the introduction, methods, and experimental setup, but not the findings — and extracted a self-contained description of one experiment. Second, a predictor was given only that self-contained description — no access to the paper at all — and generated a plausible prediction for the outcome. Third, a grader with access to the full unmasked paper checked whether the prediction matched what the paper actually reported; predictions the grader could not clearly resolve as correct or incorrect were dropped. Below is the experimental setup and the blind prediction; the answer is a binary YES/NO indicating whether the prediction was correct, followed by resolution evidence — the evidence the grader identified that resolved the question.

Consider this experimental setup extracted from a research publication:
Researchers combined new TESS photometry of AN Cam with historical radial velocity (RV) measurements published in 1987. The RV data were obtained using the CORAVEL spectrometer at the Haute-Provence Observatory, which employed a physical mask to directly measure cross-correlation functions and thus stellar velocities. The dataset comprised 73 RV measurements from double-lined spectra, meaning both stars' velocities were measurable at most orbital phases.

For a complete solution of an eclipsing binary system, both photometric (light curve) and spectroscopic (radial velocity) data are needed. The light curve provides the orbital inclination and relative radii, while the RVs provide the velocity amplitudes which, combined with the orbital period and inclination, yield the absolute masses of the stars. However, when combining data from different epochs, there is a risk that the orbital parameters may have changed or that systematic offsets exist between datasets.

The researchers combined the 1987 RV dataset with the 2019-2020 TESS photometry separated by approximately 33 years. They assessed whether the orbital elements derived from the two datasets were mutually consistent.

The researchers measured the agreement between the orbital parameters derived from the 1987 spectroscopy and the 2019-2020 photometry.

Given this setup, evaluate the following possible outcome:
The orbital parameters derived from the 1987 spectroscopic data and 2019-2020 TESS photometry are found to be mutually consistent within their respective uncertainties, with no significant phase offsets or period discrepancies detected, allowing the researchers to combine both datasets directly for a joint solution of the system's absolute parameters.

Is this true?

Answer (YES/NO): YES